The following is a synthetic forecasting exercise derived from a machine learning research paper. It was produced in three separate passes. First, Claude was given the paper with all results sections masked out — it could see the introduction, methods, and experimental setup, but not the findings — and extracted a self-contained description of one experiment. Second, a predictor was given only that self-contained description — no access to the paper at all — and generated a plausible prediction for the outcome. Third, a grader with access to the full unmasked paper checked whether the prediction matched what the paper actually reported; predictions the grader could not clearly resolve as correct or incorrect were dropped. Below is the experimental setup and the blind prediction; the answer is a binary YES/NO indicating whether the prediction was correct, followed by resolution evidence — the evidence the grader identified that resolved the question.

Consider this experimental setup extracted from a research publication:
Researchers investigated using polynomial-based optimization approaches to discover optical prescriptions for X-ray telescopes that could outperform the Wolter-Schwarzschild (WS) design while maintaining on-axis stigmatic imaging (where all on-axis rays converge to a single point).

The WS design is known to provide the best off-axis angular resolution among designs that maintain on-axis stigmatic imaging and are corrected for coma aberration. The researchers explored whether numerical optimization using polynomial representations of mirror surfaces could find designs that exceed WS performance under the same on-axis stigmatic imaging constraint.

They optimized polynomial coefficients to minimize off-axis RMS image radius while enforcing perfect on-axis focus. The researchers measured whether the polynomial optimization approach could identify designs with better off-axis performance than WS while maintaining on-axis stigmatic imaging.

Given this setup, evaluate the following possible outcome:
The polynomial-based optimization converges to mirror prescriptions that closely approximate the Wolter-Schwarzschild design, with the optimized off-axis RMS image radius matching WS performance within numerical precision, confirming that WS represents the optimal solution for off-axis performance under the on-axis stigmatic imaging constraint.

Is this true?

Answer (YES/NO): YES